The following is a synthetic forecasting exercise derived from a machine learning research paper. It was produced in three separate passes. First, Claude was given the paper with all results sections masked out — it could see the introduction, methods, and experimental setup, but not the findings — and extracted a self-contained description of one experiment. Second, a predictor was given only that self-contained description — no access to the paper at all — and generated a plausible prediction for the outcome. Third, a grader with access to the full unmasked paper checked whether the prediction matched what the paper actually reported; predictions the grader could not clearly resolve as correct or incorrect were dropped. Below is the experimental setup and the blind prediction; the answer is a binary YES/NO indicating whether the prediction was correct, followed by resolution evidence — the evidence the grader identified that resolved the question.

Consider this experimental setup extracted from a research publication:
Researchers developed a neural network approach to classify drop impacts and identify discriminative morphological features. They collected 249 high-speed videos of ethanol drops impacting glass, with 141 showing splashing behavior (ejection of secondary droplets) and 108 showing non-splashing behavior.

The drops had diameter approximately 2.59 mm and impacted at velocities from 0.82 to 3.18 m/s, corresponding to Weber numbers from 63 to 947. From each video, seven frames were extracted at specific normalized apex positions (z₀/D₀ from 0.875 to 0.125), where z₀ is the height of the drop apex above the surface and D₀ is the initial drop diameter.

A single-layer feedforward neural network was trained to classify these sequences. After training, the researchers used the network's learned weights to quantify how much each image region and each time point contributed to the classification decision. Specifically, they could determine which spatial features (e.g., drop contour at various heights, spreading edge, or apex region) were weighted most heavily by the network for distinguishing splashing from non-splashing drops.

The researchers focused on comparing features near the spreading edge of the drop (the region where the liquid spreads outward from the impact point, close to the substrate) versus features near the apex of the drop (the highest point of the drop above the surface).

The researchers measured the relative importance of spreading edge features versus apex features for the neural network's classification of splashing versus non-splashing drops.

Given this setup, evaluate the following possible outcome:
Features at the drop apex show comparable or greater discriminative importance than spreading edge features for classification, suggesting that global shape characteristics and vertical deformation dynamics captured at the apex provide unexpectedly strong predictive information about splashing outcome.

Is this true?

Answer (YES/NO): NO